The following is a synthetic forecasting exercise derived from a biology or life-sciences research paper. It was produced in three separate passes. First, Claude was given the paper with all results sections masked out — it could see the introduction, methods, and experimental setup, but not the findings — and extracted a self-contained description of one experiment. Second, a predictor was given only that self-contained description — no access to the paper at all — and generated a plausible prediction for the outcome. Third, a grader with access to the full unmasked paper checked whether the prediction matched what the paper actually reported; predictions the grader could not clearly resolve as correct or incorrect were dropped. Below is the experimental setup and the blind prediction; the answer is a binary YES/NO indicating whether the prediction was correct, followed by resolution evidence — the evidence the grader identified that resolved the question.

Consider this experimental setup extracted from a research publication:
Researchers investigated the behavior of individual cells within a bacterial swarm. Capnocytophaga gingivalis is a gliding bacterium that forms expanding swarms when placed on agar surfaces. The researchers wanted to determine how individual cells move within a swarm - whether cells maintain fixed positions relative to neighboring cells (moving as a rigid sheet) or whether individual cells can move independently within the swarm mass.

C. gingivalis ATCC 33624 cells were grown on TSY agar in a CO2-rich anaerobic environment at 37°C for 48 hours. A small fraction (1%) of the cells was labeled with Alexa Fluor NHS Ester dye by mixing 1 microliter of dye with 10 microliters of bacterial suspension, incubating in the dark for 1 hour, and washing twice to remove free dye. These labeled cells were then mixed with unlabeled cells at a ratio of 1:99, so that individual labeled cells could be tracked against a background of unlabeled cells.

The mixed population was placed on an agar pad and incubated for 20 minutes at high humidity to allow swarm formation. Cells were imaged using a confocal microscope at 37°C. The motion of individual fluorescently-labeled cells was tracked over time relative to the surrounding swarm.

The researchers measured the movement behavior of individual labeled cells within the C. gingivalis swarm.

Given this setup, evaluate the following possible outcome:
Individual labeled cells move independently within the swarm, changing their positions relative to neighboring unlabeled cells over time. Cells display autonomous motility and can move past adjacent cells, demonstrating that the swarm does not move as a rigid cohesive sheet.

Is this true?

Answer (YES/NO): YES